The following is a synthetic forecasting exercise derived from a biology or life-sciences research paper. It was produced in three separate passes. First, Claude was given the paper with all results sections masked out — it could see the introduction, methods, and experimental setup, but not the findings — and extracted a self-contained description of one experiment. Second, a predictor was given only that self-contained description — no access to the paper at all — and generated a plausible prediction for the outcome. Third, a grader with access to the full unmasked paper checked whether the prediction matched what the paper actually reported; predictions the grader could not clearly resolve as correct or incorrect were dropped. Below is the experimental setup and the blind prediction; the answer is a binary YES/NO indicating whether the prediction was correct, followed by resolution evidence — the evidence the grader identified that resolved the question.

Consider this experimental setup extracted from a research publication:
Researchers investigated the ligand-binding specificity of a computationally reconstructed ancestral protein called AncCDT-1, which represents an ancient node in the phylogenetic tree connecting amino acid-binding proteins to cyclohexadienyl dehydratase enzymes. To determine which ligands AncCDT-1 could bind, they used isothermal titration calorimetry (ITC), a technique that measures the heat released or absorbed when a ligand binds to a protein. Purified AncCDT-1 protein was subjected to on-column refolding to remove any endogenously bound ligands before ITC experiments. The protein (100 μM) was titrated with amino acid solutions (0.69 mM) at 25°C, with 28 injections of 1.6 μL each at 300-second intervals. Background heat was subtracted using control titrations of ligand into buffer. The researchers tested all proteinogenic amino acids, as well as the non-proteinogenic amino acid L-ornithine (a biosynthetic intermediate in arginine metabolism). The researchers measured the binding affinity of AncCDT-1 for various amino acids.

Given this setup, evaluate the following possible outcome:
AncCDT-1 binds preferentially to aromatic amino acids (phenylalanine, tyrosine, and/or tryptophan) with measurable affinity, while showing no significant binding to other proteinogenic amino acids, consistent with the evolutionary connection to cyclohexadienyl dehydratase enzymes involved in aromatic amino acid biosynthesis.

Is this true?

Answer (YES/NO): NO